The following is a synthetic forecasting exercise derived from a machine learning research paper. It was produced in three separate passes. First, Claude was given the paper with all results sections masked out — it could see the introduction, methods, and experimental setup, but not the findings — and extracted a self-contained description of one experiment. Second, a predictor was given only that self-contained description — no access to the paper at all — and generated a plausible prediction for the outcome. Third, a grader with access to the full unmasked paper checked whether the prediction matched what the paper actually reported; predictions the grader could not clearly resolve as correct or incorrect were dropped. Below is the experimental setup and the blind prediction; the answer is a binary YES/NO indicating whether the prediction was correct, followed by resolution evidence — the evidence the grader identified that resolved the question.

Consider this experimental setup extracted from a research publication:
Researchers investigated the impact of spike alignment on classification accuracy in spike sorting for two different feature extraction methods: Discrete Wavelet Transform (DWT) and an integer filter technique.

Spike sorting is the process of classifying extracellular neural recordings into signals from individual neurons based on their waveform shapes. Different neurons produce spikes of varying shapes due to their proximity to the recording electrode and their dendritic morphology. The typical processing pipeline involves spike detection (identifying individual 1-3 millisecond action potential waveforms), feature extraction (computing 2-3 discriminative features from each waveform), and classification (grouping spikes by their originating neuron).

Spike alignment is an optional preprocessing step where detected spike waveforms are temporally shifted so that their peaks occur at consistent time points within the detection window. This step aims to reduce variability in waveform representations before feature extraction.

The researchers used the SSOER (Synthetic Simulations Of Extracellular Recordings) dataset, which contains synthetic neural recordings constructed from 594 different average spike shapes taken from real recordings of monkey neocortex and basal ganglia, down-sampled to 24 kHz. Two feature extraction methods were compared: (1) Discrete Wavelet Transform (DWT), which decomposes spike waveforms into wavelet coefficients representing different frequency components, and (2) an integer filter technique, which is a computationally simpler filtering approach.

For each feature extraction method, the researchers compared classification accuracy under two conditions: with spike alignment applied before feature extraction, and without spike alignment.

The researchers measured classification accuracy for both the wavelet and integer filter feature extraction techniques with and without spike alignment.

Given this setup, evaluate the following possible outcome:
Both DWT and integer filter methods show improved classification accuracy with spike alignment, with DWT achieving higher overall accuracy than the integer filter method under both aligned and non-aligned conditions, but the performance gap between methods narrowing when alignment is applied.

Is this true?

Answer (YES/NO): NO